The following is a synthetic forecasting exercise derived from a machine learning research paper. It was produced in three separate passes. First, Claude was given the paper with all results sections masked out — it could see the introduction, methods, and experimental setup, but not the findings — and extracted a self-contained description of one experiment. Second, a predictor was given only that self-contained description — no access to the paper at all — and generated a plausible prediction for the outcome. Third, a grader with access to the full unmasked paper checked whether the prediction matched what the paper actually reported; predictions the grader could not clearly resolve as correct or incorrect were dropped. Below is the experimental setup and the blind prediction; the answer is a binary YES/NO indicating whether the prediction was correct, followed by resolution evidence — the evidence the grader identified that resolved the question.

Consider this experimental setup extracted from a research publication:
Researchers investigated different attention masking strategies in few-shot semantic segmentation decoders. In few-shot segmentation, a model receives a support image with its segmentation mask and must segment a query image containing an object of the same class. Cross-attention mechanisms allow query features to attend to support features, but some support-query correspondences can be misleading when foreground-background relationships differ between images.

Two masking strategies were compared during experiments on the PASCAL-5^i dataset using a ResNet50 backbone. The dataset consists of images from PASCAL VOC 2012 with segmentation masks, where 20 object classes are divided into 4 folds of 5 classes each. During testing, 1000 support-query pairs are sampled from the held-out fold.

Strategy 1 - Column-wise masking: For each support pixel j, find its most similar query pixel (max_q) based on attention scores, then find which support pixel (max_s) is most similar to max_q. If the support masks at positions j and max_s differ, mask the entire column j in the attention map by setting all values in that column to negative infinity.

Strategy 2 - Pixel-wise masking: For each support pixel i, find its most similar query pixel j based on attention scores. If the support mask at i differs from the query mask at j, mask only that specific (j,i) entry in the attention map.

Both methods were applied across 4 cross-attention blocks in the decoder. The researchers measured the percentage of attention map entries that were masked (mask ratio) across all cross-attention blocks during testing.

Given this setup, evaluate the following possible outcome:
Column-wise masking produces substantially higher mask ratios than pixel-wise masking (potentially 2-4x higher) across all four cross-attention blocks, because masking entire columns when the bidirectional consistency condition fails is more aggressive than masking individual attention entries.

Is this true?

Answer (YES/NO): NO